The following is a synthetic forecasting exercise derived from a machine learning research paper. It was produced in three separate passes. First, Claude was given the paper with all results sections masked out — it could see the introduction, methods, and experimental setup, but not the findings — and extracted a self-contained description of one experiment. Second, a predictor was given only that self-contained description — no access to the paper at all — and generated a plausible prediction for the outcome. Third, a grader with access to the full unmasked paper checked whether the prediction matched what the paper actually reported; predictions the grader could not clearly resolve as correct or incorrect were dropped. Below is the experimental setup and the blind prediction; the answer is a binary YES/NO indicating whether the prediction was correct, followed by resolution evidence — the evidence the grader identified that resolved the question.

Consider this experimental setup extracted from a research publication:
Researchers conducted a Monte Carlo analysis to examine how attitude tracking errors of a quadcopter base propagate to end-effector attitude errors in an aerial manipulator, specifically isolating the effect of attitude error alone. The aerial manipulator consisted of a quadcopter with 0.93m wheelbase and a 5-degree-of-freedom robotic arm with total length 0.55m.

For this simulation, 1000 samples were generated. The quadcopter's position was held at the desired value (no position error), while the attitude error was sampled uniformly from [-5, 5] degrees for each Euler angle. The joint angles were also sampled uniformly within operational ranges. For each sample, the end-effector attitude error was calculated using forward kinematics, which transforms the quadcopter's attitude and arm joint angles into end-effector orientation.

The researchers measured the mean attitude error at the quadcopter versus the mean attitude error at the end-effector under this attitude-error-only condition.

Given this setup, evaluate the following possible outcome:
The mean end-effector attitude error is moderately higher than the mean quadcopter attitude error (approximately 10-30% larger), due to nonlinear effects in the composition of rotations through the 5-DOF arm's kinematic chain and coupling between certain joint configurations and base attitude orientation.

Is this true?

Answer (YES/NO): NO